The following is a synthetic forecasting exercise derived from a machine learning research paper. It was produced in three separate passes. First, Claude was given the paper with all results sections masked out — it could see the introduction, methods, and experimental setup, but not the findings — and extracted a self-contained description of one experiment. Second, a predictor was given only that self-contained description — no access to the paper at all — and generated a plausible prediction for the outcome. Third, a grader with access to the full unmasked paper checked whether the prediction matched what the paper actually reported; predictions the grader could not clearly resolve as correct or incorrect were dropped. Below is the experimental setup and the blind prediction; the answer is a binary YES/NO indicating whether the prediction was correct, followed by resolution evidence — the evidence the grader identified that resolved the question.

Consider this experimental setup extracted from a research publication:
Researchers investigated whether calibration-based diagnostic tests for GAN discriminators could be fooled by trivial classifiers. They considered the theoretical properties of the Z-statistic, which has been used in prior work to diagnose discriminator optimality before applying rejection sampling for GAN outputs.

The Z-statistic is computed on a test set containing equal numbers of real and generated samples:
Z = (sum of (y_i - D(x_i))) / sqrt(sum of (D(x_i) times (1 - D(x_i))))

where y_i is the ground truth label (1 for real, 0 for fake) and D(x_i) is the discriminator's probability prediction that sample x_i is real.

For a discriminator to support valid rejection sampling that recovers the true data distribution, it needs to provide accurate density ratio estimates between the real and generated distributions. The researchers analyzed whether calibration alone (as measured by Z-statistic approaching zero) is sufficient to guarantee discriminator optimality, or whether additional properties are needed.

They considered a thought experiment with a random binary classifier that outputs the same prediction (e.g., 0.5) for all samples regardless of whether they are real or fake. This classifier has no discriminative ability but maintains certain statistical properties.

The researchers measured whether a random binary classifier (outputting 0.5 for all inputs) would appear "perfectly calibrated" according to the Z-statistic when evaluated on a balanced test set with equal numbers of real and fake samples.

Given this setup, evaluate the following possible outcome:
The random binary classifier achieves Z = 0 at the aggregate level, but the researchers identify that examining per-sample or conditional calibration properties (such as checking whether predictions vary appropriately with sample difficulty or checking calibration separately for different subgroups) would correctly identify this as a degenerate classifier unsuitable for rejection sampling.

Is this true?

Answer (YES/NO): NO